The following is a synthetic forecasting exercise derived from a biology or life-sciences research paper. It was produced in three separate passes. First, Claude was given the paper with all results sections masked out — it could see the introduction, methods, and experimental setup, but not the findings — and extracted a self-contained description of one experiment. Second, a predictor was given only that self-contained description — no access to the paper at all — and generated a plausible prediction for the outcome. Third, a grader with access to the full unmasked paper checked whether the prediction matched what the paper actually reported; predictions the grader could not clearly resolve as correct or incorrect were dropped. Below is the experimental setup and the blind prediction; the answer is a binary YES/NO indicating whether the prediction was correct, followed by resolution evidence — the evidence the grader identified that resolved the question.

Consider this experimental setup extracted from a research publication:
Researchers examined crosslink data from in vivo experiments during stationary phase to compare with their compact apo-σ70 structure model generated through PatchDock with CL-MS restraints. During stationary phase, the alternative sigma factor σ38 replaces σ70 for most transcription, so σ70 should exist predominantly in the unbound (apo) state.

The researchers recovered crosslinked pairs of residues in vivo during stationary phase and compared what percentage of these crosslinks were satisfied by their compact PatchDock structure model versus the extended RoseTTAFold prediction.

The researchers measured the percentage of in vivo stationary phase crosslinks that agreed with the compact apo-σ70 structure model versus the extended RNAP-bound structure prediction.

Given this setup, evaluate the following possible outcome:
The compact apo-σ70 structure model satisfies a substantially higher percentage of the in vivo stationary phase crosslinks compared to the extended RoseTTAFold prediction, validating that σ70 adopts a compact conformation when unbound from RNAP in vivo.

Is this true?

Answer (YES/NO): YES